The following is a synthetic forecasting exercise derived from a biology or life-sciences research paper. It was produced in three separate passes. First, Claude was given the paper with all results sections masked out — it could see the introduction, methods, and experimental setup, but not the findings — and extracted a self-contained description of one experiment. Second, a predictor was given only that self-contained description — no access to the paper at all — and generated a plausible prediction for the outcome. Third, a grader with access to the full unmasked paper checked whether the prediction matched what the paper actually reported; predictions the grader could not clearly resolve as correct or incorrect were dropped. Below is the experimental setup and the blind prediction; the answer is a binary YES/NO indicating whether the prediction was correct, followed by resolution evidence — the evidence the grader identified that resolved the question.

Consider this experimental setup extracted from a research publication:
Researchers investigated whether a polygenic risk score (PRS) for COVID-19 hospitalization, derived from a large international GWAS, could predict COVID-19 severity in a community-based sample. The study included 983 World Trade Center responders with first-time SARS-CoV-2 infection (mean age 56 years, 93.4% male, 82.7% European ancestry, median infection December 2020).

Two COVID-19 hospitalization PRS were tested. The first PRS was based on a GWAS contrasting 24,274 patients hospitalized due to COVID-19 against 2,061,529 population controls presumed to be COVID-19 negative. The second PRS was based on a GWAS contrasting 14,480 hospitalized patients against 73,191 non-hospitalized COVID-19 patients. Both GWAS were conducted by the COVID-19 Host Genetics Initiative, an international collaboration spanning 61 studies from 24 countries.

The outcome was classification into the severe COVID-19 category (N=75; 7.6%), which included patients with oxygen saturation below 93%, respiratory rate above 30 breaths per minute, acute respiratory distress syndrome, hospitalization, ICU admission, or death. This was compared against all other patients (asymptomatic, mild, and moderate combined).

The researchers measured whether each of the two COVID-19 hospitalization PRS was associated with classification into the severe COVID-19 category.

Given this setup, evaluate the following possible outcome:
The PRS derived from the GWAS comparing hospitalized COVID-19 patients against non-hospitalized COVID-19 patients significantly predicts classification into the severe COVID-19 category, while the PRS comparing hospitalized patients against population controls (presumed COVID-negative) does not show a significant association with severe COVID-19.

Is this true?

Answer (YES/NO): NO